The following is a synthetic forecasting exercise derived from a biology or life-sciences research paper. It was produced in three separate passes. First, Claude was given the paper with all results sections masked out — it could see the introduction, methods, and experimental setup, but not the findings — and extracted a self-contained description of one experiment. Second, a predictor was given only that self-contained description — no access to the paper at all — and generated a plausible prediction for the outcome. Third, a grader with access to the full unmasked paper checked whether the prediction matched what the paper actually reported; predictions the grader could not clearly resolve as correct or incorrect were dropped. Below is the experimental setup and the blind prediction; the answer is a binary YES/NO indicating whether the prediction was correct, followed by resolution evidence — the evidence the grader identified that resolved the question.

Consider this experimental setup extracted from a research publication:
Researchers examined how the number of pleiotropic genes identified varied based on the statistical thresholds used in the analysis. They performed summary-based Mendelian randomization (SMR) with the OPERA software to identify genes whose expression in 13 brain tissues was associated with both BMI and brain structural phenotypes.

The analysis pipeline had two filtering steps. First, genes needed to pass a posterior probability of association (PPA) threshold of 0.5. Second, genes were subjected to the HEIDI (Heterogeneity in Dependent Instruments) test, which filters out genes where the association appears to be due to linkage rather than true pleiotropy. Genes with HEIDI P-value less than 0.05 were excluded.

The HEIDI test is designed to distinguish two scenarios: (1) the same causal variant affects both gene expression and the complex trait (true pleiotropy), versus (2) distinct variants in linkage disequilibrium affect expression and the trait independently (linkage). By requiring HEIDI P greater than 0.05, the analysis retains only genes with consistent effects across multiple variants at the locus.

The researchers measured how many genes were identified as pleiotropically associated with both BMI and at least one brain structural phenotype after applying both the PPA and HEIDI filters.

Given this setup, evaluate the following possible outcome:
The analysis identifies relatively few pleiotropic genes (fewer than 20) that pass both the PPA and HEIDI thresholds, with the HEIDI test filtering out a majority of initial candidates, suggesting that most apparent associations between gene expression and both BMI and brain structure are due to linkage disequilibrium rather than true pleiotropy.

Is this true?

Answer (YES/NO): NO